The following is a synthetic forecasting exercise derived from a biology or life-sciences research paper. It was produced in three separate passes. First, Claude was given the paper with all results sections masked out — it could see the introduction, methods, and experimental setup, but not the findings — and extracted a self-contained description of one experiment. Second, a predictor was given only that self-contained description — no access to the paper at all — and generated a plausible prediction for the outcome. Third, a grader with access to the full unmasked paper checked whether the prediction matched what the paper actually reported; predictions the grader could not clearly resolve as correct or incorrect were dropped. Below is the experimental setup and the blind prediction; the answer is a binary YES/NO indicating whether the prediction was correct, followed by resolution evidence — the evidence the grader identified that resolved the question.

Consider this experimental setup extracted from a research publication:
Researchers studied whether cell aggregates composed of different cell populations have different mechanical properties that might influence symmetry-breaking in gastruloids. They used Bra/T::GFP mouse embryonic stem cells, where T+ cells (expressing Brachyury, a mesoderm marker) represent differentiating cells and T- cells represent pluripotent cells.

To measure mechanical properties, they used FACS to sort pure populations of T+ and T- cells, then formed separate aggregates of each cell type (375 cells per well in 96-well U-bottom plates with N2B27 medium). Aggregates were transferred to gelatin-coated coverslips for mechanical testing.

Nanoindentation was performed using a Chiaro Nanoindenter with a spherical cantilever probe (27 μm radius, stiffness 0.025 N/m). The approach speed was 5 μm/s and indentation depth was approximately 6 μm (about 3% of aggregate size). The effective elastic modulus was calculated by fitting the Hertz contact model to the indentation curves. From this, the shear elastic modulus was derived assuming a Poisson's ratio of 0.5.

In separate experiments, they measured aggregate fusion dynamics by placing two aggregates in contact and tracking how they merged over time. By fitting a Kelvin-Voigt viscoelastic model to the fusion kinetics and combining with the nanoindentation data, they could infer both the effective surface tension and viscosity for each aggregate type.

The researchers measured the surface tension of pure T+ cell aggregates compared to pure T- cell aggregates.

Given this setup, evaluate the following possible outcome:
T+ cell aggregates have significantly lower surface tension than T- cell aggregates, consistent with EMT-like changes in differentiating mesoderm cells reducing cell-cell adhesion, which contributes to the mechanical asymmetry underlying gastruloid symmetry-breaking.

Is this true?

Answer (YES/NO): NO